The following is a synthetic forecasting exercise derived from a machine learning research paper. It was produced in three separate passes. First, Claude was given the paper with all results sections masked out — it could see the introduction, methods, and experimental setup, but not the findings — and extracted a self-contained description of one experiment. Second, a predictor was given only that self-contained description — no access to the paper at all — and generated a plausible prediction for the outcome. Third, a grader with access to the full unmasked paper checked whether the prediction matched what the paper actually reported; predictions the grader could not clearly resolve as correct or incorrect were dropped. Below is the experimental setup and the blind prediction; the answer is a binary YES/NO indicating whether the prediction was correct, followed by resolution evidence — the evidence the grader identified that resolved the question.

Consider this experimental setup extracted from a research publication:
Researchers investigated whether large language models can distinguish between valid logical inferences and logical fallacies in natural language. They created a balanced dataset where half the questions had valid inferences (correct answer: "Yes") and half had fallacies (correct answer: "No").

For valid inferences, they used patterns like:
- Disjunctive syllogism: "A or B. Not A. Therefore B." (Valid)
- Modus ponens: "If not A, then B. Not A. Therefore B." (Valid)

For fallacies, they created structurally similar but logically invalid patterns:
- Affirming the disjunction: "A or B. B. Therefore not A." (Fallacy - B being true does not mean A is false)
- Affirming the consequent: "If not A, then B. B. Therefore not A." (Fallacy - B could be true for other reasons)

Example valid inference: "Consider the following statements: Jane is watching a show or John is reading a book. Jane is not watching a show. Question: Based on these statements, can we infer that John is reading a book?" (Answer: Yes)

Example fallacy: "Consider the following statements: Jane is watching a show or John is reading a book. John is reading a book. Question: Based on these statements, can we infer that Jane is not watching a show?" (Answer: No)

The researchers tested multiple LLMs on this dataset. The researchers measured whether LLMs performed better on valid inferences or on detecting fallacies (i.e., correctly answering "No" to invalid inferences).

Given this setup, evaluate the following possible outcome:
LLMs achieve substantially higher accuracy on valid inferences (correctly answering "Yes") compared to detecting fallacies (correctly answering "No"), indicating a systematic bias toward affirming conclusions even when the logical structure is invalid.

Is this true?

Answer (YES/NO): NO